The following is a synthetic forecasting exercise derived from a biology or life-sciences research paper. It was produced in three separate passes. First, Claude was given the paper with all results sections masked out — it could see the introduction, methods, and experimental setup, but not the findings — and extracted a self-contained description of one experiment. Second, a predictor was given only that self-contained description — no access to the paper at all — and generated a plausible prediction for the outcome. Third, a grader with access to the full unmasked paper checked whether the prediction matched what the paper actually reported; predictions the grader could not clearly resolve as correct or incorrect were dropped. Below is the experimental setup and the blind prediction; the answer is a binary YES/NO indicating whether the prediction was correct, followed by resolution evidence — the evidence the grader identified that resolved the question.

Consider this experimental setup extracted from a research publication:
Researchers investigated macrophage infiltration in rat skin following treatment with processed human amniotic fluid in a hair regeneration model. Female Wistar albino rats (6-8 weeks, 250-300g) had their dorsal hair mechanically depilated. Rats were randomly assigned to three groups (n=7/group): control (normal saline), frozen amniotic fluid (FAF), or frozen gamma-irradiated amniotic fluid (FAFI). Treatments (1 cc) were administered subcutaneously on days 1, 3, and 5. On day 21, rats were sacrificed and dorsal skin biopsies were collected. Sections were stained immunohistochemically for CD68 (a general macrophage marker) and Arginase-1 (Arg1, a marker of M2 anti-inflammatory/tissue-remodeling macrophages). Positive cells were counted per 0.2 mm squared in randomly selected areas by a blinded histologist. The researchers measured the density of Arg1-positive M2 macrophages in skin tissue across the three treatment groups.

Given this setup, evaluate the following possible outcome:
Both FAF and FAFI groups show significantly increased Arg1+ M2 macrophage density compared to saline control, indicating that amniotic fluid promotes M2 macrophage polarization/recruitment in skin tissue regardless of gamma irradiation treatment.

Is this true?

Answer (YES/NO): YES